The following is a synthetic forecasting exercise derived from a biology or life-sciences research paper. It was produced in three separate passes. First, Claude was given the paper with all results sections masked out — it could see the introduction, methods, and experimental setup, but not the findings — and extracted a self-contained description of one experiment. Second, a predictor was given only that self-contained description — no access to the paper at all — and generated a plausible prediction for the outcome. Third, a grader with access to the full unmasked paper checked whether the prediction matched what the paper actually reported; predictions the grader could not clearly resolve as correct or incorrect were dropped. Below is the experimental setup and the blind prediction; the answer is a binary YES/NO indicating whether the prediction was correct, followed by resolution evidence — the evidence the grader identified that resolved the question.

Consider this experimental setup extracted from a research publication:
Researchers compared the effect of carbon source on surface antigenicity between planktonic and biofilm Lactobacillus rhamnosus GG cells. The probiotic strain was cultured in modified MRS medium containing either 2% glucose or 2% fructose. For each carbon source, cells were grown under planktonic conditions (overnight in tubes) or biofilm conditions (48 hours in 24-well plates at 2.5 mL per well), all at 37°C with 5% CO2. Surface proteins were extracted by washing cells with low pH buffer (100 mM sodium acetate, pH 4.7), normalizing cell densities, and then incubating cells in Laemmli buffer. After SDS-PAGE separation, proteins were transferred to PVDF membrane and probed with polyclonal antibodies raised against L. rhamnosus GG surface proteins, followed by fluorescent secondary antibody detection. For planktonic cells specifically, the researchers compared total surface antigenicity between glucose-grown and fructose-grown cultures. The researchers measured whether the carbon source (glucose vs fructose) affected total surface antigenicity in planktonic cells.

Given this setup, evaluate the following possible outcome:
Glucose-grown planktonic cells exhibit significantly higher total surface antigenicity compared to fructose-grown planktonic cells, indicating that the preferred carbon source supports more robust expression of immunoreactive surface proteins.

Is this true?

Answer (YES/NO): NO